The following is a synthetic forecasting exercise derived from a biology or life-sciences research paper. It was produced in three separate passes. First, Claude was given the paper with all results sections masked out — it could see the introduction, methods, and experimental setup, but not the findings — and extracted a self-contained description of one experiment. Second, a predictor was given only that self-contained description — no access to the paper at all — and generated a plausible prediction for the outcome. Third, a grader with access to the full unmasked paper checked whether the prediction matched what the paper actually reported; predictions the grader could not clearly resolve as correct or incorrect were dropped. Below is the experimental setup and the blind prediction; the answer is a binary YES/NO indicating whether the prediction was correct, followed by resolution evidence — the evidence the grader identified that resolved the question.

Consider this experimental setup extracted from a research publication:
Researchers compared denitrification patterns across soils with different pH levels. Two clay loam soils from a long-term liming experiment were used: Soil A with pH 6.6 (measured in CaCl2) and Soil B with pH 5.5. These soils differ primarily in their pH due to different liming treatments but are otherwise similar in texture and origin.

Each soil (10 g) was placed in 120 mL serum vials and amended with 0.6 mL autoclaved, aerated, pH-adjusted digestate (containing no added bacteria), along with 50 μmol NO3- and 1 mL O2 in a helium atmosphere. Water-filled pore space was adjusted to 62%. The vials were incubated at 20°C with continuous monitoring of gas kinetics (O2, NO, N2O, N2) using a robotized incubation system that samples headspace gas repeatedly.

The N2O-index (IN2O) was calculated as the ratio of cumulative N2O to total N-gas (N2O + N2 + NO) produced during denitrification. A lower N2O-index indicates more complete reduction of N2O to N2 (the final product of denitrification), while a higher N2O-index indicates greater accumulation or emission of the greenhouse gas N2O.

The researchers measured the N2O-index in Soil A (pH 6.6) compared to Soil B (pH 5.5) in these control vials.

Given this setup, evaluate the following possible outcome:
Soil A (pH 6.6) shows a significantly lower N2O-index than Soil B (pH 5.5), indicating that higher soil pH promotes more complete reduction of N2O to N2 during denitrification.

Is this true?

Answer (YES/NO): YES